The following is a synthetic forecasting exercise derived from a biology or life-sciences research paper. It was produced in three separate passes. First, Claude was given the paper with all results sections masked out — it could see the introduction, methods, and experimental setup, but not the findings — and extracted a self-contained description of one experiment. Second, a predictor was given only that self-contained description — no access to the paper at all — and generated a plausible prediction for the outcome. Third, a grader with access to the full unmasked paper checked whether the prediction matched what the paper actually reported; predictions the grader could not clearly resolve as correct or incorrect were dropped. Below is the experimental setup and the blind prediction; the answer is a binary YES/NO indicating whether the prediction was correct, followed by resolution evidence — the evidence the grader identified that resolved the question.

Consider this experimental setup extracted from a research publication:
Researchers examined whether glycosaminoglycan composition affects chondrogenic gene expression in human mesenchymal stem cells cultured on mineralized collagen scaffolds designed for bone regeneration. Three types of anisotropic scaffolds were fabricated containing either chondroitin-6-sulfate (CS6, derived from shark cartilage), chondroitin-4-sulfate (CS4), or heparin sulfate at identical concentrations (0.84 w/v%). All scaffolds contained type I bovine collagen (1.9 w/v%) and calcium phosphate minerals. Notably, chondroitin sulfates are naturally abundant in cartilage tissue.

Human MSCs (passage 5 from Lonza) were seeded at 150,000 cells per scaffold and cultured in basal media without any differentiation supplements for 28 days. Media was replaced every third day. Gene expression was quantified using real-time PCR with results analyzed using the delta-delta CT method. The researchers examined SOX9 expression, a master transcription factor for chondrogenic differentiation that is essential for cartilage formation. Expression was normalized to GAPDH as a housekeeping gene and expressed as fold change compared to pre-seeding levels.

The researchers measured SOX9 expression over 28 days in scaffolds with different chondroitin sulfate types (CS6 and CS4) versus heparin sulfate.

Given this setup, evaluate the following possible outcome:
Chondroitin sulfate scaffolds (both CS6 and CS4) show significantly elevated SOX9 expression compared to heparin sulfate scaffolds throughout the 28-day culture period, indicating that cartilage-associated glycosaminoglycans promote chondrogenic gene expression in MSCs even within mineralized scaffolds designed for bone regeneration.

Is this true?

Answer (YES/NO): NO